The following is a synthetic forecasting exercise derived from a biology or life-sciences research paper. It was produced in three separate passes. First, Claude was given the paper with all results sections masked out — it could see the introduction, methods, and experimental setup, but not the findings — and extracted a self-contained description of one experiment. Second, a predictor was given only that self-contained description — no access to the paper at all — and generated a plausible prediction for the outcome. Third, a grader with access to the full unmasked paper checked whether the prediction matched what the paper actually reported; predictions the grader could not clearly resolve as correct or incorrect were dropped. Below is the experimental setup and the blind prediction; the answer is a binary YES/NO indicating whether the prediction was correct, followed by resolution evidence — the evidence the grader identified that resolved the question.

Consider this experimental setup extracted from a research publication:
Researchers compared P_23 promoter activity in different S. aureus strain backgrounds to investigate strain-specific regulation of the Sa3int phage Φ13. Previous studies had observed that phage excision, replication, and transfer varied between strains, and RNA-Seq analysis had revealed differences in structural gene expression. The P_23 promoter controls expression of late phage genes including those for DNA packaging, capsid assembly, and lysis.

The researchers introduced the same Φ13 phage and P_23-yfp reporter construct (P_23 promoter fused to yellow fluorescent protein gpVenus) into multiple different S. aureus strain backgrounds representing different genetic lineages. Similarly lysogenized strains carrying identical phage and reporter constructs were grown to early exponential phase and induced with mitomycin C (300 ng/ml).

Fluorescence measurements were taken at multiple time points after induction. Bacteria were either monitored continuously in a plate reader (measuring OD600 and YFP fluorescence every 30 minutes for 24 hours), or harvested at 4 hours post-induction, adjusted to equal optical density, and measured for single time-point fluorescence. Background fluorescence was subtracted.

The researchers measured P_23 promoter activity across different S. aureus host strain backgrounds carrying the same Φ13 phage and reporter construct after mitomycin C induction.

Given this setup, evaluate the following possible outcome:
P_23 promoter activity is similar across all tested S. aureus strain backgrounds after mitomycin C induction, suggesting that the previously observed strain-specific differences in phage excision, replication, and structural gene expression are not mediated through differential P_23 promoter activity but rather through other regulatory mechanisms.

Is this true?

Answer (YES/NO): NO